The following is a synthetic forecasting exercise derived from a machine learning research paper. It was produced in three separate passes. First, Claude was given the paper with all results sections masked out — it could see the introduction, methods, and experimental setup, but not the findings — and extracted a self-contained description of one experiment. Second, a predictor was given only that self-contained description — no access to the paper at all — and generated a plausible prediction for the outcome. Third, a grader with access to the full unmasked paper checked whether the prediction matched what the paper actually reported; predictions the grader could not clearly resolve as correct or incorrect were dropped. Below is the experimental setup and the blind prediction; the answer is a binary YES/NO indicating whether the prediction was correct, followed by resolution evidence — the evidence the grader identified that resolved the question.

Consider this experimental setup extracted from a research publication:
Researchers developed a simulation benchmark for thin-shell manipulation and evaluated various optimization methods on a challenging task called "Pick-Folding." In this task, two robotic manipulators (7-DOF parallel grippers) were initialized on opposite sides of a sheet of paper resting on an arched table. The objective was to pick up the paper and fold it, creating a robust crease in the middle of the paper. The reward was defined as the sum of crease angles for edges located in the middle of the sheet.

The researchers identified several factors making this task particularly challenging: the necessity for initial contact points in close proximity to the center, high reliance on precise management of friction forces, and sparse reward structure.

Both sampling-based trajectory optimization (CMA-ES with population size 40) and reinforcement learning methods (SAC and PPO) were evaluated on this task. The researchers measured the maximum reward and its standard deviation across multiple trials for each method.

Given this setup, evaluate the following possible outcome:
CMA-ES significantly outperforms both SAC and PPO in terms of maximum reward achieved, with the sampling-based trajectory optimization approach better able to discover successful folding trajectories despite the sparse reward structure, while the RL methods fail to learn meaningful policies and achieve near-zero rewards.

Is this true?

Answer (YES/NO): NO